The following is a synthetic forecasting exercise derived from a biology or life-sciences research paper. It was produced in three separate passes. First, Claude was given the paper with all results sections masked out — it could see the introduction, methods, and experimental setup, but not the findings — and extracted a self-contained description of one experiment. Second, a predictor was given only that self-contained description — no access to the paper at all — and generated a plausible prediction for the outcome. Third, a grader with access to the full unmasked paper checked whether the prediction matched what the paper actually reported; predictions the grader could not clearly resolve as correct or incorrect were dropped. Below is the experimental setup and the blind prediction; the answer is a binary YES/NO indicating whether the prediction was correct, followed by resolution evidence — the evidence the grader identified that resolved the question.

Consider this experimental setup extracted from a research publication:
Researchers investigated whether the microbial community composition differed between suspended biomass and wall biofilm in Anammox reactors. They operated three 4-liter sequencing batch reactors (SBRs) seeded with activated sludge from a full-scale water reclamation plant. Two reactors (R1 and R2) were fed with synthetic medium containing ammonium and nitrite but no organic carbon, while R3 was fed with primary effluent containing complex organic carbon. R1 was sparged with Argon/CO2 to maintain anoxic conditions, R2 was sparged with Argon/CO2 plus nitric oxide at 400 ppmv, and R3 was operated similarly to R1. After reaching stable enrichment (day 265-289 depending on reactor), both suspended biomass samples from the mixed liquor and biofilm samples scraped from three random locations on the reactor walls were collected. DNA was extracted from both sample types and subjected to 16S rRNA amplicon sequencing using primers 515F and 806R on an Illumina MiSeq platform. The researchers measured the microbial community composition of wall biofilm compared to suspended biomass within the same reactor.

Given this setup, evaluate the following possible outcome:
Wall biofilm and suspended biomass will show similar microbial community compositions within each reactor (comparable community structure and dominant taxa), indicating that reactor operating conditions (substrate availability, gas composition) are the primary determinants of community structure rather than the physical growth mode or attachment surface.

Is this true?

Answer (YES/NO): NO